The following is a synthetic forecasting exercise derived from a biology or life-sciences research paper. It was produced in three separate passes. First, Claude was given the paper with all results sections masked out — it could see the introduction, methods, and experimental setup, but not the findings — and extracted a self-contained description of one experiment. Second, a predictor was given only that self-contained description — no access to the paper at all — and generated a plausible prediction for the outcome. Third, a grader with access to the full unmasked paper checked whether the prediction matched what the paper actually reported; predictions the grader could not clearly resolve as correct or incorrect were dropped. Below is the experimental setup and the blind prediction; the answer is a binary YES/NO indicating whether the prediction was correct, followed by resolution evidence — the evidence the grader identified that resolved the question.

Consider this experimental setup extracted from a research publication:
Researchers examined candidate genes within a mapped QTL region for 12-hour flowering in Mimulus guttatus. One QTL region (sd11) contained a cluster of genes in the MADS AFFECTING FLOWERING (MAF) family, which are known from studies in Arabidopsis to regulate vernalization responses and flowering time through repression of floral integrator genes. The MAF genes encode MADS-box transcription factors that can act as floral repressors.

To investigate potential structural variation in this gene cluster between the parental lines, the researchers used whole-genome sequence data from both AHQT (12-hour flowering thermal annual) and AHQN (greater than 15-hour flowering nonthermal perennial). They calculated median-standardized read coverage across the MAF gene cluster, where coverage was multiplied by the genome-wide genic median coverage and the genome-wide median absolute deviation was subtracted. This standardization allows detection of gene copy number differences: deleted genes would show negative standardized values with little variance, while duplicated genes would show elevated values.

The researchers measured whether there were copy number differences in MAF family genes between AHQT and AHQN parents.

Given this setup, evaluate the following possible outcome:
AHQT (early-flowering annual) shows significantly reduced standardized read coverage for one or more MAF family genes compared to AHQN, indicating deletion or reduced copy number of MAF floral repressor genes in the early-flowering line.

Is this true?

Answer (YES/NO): NO